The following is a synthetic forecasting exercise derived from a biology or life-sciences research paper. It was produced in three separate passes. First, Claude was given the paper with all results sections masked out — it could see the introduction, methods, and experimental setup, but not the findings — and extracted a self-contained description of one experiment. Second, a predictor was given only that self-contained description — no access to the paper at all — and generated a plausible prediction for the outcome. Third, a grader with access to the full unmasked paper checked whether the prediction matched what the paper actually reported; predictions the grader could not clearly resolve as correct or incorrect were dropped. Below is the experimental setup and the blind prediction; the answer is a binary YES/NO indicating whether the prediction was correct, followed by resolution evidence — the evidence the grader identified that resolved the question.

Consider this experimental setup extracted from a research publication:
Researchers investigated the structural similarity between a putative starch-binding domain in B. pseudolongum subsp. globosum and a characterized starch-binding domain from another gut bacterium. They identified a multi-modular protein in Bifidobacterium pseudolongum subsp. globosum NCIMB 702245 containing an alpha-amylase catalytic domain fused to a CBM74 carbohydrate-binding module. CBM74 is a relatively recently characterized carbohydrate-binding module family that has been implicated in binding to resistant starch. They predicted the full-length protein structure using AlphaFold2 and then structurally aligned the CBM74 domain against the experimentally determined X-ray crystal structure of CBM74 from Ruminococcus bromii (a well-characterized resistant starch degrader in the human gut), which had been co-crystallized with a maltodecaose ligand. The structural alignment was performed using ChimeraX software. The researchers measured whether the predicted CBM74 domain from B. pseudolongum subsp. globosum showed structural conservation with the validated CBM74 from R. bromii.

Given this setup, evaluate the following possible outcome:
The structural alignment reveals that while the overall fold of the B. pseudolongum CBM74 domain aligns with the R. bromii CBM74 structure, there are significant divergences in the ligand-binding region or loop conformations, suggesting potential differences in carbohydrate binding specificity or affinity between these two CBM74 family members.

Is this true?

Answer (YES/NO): NO